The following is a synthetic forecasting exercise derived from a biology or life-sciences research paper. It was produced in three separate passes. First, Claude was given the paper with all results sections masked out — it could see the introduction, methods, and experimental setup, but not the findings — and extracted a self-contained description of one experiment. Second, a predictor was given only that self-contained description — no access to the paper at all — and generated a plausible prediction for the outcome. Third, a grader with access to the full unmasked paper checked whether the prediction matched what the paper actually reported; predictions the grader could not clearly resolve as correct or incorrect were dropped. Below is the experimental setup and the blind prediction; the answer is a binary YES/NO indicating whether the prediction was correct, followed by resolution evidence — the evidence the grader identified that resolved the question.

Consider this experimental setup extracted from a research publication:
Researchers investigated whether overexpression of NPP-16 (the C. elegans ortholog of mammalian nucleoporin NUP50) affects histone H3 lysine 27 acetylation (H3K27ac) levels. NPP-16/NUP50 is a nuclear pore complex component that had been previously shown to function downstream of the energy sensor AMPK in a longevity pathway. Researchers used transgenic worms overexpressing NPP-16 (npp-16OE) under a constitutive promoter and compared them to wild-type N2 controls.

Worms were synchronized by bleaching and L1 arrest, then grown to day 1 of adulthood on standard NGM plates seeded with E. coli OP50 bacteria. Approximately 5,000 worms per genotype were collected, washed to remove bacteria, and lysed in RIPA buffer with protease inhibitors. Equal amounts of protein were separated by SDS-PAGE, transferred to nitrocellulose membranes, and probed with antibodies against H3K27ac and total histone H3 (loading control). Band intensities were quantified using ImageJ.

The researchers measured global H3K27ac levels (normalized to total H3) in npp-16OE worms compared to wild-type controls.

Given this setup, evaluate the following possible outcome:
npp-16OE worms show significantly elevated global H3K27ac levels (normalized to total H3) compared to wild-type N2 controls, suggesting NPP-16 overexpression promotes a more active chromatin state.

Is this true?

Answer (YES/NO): NO